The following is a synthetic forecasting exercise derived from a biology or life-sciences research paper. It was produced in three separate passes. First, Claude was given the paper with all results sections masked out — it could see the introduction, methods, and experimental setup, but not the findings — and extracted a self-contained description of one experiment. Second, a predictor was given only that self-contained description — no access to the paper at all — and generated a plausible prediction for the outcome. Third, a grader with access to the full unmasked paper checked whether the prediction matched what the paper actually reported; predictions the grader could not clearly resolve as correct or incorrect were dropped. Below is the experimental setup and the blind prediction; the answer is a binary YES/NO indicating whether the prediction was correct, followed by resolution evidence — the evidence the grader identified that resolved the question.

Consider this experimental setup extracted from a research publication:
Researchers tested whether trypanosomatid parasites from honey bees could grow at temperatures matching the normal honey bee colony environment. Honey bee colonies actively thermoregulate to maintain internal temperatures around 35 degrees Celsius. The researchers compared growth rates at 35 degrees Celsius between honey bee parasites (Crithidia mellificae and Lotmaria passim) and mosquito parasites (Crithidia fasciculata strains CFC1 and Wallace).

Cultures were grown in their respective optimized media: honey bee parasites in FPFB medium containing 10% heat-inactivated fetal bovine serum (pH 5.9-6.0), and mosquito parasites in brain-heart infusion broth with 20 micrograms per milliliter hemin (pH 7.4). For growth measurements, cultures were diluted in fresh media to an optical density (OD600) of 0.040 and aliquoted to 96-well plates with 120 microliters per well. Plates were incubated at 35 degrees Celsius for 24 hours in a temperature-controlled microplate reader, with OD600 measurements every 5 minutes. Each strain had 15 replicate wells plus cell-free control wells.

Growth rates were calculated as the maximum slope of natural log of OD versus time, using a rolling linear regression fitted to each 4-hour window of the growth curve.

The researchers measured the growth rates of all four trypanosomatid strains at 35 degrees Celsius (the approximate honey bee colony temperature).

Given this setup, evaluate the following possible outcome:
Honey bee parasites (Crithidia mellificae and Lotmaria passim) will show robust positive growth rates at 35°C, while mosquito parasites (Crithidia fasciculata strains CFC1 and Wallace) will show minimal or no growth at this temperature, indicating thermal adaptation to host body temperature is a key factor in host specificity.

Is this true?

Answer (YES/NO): NO